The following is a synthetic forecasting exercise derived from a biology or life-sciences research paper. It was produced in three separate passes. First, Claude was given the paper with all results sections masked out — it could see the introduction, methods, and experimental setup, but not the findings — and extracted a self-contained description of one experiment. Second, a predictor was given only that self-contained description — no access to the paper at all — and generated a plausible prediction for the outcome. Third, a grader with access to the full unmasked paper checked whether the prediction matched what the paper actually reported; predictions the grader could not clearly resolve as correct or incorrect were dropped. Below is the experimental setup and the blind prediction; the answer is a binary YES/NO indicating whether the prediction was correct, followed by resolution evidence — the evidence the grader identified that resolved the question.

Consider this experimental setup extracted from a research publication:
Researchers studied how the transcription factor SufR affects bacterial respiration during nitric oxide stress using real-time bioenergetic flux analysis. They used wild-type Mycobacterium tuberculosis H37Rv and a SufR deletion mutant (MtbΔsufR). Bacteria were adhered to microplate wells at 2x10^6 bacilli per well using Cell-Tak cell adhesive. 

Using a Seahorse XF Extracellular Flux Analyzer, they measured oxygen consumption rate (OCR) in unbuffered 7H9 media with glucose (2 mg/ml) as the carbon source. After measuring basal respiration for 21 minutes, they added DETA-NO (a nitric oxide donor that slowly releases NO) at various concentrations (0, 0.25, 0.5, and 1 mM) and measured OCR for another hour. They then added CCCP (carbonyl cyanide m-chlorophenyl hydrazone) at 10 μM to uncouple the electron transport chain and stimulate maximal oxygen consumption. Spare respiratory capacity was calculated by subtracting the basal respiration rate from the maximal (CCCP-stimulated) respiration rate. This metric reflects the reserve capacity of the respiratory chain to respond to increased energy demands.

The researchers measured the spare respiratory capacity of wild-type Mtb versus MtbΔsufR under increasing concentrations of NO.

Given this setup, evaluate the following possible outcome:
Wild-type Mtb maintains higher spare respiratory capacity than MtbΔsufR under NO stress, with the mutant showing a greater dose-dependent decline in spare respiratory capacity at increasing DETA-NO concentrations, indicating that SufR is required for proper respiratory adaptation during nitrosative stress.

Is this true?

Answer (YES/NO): YES